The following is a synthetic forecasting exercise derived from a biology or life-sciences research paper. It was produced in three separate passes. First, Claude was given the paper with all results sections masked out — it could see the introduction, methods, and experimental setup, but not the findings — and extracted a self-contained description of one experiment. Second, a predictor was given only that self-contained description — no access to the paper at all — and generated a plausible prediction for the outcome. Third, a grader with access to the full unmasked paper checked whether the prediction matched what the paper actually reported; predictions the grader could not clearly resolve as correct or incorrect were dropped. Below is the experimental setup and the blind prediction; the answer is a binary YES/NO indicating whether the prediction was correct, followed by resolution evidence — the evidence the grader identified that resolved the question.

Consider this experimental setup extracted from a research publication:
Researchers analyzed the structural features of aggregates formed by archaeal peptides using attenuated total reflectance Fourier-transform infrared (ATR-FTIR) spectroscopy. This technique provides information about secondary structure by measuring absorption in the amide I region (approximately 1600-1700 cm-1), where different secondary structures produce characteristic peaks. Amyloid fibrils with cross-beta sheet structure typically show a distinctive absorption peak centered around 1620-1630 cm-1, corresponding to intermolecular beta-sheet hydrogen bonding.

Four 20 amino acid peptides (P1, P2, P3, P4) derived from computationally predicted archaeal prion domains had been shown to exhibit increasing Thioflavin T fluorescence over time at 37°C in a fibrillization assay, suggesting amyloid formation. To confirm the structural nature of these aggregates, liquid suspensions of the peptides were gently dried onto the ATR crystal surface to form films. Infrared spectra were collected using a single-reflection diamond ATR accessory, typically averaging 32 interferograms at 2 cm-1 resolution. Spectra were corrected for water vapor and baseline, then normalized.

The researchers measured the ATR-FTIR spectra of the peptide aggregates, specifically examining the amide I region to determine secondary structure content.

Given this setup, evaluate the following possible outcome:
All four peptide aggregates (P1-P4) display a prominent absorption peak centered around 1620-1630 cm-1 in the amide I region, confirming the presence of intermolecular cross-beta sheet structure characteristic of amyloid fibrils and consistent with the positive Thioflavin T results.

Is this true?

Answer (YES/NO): NO